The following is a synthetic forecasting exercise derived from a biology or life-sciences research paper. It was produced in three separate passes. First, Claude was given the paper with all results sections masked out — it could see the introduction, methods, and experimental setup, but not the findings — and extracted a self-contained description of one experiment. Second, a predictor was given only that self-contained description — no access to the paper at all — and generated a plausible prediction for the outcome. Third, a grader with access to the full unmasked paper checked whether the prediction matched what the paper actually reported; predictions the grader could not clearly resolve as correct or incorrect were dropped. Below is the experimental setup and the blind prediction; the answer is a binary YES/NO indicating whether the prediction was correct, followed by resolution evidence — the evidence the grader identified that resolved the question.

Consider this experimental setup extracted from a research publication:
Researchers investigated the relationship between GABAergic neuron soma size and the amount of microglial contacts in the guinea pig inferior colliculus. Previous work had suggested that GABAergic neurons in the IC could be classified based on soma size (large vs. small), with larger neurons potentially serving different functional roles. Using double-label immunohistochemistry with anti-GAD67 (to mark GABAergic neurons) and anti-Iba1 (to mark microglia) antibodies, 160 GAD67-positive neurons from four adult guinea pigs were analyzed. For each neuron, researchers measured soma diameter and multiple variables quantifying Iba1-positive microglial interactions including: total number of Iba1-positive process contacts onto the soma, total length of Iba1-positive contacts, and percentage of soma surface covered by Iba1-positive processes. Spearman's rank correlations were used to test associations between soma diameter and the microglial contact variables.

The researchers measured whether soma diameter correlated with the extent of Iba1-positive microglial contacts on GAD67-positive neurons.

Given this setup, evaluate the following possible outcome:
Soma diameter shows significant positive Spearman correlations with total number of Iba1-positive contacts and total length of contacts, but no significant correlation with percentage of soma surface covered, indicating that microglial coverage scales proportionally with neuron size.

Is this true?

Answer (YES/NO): NO